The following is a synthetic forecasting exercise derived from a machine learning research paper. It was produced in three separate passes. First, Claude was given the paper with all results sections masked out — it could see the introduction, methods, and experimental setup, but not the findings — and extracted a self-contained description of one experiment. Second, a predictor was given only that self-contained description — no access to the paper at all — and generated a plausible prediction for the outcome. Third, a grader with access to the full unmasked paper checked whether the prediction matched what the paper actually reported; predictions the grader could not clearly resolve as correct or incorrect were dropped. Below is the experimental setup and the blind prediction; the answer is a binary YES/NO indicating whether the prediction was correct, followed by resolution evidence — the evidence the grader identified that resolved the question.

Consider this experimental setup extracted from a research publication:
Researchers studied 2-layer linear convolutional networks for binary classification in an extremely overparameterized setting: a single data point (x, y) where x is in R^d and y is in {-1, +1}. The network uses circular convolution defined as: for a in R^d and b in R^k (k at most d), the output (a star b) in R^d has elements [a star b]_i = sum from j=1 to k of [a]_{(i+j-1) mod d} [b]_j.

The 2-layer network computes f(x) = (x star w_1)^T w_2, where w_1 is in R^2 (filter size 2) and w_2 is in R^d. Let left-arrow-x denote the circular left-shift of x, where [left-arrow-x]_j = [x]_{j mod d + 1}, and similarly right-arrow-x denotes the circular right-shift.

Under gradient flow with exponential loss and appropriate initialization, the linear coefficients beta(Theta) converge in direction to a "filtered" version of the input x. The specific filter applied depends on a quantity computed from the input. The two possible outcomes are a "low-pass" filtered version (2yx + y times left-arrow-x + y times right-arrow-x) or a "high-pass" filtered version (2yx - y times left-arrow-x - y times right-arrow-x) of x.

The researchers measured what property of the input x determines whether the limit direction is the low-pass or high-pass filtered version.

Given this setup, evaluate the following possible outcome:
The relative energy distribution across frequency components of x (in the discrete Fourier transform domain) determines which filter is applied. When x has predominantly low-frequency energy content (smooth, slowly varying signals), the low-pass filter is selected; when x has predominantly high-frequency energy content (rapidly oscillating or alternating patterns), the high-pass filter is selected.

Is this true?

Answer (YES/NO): NO